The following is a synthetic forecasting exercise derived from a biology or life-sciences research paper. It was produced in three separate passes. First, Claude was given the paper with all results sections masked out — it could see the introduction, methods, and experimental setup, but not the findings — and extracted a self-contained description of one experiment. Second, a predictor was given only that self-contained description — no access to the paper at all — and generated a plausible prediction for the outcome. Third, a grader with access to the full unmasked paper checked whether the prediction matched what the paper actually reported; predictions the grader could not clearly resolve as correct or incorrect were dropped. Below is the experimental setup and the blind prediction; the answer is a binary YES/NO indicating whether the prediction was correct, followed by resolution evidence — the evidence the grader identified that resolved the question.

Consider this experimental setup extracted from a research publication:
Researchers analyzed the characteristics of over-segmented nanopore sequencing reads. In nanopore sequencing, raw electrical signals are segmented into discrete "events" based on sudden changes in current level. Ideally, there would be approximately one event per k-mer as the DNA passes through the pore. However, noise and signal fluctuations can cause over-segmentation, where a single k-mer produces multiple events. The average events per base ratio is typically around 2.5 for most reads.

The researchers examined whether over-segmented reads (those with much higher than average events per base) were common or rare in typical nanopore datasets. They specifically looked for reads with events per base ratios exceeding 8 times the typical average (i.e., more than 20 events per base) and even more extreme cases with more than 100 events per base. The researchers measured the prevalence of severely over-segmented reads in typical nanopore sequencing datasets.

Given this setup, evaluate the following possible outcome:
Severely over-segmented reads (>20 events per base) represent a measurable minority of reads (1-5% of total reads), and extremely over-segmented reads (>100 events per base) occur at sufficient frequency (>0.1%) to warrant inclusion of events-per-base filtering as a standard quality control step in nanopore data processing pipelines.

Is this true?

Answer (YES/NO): NO